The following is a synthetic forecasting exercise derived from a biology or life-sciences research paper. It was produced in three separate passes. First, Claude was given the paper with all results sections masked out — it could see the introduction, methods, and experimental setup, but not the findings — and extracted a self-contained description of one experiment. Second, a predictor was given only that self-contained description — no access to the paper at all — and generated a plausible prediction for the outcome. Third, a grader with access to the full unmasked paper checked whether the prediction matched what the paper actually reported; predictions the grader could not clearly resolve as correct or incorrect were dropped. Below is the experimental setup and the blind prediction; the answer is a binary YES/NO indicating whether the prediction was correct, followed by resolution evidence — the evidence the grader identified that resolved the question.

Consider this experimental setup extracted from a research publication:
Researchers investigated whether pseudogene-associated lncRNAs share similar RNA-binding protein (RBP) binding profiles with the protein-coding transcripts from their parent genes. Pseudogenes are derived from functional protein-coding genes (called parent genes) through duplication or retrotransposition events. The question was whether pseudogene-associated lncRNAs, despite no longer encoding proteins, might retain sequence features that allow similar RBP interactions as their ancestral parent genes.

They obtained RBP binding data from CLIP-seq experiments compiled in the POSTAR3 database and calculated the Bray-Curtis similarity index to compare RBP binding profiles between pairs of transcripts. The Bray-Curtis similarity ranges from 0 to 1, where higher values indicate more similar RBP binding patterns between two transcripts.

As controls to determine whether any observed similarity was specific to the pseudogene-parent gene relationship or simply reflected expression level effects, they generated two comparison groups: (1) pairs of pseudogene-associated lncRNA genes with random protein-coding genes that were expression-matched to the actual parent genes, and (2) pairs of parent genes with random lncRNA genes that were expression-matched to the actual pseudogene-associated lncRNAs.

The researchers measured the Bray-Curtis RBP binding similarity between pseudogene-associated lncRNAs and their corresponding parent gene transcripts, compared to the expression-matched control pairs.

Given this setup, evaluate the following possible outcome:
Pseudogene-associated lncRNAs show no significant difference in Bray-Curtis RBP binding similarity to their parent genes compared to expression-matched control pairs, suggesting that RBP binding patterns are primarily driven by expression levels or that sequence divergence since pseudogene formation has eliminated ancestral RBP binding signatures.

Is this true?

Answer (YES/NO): NO